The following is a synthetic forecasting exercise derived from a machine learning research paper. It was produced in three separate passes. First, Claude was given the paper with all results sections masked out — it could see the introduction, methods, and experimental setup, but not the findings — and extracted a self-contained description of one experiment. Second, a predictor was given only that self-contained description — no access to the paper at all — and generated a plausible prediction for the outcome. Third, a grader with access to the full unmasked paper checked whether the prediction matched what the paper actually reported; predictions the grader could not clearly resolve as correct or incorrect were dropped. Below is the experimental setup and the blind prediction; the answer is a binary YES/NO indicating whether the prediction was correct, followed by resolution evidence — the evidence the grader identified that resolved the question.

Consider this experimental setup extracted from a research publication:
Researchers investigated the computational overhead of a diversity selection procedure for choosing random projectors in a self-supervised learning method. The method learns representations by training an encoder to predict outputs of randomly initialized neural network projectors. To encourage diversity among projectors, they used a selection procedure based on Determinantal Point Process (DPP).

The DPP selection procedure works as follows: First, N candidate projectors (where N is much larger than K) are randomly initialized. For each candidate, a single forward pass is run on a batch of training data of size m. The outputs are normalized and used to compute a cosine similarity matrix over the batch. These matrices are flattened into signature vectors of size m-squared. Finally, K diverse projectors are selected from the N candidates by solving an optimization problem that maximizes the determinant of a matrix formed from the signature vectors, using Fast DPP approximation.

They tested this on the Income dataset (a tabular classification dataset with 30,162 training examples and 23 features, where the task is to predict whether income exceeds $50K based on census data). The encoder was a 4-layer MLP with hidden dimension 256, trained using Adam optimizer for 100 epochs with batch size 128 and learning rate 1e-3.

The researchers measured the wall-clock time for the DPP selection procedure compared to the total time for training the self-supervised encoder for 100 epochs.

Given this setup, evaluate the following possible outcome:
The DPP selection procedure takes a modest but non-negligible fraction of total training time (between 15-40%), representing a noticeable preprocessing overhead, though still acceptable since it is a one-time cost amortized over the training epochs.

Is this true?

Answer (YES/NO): NO